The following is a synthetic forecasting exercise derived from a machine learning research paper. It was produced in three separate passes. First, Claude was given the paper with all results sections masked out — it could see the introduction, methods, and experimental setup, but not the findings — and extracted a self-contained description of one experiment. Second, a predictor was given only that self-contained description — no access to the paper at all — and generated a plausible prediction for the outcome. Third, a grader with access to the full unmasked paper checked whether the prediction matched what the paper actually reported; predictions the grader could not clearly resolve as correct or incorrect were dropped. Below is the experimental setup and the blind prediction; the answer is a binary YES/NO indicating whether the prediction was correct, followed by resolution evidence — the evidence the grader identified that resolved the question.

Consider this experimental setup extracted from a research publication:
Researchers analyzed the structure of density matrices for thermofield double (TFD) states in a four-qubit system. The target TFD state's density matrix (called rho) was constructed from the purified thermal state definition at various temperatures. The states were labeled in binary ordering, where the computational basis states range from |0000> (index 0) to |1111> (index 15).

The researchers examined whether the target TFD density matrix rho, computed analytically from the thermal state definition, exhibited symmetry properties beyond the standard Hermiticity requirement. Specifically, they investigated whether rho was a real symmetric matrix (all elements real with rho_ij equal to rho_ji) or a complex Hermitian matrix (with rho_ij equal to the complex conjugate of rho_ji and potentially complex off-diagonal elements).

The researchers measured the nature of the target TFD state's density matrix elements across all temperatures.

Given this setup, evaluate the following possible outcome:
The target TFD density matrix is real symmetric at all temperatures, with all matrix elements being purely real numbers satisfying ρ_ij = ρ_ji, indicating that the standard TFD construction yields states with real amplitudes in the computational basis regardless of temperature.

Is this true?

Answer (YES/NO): YES